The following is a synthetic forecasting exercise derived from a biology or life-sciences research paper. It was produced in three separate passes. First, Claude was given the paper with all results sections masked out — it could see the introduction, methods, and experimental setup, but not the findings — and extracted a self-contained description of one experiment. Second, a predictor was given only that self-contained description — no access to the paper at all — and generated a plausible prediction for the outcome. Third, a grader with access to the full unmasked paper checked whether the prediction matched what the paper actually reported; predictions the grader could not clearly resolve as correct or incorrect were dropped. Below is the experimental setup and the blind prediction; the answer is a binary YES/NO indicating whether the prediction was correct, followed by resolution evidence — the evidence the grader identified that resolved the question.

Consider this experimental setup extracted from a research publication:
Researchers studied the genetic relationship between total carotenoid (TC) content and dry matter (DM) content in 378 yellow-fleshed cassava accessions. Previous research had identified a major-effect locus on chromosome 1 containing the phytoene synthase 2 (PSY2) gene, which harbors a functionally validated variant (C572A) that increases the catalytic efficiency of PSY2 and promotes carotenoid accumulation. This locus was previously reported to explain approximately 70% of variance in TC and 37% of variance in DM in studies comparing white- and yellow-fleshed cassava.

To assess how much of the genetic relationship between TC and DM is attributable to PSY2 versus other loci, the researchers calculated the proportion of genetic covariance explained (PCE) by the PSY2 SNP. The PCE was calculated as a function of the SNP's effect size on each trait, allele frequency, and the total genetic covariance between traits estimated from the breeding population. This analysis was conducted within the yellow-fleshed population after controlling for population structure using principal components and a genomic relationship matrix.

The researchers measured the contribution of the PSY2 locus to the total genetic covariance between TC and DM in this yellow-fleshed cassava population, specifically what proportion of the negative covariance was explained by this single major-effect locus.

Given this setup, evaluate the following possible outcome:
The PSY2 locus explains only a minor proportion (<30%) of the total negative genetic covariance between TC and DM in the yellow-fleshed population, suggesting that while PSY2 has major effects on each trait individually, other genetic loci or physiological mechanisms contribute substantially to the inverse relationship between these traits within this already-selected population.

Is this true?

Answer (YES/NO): YES